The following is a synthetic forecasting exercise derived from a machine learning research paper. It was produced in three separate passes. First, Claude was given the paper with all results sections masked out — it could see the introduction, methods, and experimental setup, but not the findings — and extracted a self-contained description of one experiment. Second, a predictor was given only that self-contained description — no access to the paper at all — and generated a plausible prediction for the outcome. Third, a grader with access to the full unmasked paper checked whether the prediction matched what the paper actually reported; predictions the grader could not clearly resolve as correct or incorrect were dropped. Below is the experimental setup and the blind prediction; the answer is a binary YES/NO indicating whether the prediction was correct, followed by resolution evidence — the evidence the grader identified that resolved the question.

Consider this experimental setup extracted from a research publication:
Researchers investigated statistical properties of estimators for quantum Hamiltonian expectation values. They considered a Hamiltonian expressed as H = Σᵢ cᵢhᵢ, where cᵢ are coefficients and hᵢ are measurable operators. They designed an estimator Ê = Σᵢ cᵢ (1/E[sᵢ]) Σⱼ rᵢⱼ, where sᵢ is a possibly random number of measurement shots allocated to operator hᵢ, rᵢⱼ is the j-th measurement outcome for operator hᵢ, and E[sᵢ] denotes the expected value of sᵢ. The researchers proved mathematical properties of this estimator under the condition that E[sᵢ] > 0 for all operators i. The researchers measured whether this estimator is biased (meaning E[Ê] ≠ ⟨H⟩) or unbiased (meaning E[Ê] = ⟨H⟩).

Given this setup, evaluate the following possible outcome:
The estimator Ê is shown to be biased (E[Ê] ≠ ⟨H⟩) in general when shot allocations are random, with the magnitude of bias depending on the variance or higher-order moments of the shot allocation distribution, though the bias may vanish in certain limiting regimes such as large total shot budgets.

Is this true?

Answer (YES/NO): NO